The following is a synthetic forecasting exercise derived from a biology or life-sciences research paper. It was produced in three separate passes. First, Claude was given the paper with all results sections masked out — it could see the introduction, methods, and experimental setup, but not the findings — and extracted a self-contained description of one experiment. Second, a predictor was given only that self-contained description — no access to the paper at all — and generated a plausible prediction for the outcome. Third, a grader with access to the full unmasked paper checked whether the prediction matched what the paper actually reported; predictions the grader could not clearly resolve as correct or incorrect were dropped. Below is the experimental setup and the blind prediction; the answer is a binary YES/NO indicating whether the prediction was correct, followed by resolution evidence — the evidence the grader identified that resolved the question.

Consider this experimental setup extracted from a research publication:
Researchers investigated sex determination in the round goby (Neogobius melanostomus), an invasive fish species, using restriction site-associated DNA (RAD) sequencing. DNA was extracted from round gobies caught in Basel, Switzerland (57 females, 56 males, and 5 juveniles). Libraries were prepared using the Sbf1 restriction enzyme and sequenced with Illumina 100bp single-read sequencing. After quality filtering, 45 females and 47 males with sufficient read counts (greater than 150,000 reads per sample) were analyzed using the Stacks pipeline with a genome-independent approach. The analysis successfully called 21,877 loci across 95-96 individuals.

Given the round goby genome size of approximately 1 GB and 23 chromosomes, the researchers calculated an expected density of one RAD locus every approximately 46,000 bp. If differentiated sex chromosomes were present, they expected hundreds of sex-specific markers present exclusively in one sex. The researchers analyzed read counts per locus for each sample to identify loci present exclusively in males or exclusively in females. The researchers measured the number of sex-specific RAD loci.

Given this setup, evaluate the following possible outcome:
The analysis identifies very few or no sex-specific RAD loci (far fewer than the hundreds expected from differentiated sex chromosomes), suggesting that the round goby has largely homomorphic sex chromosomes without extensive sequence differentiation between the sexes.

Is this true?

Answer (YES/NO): YES